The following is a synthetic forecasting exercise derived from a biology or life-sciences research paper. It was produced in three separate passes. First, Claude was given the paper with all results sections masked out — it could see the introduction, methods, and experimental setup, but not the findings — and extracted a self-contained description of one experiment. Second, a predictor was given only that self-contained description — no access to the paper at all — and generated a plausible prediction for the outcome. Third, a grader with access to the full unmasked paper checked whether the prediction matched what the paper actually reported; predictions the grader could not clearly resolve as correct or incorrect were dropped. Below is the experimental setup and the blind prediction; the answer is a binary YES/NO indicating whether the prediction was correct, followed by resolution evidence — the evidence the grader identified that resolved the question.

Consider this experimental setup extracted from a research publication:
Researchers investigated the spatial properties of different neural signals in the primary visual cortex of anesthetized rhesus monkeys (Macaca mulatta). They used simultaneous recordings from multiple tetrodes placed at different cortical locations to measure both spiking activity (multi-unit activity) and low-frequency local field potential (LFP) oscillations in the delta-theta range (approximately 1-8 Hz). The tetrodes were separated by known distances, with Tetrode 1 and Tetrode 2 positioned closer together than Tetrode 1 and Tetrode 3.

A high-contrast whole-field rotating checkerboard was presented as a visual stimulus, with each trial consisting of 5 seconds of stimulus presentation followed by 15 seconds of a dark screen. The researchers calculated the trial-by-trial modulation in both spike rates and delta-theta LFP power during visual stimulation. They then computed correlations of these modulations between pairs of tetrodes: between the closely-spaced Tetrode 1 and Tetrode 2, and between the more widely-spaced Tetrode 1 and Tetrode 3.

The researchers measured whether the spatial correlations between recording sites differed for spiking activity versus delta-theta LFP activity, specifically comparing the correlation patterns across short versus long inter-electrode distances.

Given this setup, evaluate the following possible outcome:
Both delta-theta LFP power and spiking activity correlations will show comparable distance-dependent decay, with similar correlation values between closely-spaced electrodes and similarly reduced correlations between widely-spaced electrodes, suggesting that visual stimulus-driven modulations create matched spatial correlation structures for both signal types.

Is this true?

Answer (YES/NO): NO